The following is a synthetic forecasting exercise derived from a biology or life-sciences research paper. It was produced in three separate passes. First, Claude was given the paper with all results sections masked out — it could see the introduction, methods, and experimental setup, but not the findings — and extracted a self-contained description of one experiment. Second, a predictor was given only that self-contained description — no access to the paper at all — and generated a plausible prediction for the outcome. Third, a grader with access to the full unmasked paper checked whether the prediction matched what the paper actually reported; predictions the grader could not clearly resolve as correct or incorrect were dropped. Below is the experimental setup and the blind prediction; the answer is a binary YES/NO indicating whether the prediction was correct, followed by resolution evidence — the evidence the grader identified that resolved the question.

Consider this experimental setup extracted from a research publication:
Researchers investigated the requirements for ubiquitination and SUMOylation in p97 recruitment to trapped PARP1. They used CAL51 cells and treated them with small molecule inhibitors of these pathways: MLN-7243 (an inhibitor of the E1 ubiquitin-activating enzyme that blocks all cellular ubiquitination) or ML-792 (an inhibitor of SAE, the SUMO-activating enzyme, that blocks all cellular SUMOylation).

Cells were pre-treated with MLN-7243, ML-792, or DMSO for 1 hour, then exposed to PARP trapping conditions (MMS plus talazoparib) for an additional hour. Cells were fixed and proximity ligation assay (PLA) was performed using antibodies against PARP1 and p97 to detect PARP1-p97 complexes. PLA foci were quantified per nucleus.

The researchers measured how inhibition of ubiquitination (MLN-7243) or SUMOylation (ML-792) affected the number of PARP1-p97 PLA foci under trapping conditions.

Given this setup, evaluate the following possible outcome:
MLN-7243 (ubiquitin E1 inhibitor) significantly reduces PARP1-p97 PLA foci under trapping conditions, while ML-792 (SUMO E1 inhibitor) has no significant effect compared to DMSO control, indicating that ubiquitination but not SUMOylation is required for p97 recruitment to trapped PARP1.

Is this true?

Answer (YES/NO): NO